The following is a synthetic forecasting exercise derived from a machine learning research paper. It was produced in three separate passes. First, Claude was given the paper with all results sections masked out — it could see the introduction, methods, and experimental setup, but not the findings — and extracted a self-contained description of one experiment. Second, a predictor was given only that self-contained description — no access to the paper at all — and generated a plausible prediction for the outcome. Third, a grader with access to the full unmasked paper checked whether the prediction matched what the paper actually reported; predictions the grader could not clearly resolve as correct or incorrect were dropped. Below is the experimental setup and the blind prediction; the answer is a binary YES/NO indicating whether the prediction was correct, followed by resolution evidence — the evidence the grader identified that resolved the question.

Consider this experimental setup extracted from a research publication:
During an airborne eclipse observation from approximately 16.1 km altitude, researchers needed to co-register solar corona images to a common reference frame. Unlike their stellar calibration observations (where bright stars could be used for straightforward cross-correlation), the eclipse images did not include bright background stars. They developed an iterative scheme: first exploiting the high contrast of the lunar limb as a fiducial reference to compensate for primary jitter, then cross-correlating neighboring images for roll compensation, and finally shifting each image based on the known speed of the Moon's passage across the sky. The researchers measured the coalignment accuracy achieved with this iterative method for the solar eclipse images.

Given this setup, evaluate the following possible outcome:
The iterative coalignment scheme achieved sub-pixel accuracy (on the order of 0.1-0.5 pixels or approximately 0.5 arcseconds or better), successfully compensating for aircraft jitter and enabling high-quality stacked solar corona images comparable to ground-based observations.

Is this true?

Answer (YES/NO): NO